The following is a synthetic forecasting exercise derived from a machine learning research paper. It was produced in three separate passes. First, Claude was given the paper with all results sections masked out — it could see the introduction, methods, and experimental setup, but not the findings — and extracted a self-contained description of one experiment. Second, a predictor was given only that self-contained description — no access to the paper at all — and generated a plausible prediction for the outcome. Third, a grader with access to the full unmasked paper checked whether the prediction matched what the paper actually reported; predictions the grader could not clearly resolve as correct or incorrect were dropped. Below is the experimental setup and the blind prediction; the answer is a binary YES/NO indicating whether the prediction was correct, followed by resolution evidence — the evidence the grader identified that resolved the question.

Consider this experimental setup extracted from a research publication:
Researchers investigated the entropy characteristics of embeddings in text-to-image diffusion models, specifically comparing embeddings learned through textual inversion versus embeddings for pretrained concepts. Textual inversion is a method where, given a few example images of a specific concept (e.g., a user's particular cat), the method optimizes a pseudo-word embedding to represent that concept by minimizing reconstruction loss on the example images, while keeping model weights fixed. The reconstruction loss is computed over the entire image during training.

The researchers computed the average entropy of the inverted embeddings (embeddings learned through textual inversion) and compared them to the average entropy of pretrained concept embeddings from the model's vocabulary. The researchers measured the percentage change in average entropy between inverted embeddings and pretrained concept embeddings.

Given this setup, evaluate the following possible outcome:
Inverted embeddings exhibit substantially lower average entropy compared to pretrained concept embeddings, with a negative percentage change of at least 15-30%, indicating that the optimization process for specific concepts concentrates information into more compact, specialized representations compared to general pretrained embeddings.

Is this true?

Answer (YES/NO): NO